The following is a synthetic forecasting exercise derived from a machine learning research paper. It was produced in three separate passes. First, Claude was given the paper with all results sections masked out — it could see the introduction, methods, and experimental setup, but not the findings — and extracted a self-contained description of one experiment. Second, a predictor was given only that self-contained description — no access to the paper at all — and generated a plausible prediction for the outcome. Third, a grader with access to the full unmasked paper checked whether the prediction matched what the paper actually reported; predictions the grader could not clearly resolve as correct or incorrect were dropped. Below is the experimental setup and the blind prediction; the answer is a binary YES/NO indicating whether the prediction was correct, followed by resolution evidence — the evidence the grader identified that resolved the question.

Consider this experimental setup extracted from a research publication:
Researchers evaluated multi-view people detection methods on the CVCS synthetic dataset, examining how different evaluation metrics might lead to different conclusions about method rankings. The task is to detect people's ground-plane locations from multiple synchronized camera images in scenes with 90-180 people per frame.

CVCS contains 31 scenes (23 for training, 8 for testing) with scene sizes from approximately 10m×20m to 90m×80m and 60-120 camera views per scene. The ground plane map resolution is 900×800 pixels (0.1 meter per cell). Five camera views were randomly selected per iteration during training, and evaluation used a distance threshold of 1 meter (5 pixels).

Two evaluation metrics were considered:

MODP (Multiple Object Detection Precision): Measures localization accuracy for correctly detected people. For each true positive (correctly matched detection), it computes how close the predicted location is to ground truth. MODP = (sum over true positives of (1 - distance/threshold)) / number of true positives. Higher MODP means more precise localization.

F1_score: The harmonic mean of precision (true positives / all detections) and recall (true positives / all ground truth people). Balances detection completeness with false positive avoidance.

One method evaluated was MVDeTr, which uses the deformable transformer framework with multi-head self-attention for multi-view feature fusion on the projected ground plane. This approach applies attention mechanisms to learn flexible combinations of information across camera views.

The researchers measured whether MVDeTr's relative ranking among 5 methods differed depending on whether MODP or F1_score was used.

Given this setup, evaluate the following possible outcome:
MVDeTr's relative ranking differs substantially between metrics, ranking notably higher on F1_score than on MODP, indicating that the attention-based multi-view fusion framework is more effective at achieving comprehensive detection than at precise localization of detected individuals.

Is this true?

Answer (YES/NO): NO